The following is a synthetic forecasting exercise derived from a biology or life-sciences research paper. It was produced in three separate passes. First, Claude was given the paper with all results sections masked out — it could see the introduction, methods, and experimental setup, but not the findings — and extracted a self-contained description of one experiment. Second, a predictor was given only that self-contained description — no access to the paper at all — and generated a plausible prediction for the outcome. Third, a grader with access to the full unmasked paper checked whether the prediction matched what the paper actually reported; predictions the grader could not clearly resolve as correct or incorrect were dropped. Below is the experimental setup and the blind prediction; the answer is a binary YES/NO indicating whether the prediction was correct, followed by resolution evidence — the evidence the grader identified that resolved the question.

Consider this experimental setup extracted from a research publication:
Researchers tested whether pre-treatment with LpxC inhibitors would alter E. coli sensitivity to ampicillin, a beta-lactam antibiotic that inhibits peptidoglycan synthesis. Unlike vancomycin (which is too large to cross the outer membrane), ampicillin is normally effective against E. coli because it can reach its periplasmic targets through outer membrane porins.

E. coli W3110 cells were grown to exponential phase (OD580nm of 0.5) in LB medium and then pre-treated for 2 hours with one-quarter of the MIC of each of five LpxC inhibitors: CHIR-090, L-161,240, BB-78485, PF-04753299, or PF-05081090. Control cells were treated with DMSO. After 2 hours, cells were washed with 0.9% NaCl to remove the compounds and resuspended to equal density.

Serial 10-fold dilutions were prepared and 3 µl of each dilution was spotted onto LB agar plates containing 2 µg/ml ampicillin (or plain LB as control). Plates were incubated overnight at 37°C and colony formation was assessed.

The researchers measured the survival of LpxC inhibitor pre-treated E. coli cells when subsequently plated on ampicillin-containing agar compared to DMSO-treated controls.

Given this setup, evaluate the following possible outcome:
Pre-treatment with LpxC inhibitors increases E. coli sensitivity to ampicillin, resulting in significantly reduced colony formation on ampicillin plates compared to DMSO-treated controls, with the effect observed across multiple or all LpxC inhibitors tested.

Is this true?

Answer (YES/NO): NO